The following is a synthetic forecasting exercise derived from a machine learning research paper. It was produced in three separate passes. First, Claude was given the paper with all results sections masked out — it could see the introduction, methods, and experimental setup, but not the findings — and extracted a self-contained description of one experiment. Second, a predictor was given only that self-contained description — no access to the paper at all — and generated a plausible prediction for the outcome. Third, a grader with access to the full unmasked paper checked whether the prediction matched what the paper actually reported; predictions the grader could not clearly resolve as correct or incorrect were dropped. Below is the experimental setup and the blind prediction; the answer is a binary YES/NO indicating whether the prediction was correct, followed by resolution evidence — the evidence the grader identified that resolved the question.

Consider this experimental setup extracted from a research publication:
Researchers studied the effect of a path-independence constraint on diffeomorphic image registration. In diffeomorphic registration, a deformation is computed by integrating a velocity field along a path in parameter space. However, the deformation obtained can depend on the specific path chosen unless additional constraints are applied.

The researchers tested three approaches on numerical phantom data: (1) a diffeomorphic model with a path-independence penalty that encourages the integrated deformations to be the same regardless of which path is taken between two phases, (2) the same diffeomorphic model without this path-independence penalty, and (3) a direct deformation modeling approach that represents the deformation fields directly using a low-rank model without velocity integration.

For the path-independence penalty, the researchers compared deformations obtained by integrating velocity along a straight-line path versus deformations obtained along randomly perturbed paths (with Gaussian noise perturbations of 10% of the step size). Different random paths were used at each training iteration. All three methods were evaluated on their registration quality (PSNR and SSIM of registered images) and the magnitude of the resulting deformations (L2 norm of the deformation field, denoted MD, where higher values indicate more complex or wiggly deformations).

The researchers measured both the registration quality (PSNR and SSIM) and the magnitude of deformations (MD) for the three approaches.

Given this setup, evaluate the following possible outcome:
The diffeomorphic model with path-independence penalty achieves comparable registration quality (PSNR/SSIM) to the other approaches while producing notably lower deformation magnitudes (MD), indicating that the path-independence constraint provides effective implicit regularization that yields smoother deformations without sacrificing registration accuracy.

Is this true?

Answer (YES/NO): YES